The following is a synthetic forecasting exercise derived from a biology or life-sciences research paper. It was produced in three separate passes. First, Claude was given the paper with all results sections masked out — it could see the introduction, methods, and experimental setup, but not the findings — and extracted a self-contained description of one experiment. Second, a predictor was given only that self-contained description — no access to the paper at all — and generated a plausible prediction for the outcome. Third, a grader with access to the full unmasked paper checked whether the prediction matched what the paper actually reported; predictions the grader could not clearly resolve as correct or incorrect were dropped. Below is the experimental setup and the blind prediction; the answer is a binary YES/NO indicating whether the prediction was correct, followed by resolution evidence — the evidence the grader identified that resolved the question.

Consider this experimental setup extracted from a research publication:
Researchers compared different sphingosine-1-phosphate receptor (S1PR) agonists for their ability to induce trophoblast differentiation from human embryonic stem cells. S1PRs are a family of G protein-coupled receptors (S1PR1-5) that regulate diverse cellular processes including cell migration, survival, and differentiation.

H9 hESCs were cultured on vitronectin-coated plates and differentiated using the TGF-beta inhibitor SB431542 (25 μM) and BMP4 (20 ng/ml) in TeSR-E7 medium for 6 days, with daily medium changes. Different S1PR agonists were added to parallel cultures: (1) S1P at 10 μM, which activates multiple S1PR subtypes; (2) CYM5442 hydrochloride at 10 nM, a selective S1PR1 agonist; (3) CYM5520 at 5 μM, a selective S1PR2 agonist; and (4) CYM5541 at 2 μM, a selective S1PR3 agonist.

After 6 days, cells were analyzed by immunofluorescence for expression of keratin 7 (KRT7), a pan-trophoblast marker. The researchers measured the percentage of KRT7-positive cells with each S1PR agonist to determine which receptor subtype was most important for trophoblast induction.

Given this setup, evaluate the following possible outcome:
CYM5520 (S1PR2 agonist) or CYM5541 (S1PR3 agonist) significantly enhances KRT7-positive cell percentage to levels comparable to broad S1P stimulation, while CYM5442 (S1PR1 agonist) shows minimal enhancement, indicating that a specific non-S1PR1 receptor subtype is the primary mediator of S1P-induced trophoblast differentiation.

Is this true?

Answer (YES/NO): NO